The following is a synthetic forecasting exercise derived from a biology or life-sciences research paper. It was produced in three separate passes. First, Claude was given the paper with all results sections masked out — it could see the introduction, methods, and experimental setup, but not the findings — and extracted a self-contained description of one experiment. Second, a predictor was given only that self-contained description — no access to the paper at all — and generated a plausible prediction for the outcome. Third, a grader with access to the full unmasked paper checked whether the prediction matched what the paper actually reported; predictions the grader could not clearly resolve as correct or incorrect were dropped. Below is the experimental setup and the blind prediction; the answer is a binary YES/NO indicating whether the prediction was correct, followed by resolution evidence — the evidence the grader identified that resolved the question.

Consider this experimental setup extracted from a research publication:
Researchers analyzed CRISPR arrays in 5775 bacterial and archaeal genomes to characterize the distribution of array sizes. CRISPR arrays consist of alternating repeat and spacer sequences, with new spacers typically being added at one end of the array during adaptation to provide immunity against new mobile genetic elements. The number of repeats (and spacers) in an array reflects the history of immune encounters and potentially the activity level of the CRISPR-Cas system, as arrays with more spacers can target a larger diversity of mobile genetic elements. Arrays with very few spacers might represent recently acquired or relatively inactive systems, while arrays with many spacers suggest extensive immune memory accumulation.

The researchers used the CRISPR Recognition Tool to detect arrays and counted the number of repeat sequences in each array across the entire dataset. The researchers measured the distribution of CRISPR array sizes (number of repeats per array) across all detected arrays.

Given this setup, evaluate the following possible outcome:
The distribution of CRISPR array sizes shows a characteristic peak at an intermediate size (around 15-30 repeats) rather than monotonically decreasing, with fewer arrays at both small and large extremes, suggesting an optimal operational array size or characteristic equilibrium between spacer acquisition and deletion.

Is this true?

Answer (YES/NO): NO